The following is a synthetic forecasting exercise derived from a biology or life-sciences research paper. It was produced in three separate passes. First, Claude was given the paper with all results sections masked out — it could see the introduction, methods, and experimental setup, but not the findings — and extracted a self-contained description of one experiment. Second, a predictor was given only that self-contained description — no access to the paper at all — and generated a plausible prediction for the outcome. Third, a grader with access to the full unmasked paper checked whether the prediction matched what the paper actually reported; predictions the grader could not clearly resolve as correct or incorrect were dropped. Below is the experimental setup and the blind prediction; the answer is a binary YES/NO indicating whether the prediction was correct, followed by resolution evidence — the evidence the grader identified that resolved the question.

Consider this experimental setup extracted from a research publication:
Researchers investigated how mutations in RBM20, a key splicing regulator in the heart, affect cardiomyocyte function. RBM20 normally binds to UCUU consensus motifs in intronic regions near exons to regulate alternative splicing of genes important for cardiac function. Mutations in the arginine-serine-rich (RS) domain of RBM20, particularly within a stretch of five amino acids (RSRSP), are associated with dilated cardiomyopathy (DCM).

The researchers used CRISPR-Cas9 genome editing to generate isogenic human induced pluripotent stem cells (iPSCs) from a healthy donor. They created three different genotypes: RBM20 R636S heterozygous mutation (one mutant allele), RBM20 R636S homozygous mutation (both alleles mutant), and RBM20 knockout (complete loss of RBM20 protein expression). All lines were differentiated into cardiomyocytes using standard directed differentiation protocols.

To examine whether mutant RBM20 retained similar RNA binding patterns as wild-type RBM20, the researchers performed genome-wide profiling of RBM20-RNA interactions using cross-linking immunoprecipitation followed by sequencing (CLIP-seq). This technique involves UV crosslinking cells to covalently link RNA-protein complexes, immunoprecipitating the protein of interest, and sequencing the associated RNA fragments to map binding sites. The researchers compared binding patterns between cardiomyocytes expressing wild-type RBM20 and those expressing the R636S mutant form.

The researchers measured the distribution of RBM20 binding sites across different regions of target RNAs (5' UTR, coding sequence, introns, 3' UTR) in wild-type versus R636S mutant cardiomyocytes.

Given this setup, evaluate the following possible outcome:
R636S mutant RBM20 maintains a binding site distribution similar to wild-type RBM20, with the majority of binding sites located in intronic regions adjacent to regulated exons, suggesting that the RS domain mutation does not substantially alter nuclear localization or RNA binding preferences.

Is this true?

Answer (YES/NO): NO